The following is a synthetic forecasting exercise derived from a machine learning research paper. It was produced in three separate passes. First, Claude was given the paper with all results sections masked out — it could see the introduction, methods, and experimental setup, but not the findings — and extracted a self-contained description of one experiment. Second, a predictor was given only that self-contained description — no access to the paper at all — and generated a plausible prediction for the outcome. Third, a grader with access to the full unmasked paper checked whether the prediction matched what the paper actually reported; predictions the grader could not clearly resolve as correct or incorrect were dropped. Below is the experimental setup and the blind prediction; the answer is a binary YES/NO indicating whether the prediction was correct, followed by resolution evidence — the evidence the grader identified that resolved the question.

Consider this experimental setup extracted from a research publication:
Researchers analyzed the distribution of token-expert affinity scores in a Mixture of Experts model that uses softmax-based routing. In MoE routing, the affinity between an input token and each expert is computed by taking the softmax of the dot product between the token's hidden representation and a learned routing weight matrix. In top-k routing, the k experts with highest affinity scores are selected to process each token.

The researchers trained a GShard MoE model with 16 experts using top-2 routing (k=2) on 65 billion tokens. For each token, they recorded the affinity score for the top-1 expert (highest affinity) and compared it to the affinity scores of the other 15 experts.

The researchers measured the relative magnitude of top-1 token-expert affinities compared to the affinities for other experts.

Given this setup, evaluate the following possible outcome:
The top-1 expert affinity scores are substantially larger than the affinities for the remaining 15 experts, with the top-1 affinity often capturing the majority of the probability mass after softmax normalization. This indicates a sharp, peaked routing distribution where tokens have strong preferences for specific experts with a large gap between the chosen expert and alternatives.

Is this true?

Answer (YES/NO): YES